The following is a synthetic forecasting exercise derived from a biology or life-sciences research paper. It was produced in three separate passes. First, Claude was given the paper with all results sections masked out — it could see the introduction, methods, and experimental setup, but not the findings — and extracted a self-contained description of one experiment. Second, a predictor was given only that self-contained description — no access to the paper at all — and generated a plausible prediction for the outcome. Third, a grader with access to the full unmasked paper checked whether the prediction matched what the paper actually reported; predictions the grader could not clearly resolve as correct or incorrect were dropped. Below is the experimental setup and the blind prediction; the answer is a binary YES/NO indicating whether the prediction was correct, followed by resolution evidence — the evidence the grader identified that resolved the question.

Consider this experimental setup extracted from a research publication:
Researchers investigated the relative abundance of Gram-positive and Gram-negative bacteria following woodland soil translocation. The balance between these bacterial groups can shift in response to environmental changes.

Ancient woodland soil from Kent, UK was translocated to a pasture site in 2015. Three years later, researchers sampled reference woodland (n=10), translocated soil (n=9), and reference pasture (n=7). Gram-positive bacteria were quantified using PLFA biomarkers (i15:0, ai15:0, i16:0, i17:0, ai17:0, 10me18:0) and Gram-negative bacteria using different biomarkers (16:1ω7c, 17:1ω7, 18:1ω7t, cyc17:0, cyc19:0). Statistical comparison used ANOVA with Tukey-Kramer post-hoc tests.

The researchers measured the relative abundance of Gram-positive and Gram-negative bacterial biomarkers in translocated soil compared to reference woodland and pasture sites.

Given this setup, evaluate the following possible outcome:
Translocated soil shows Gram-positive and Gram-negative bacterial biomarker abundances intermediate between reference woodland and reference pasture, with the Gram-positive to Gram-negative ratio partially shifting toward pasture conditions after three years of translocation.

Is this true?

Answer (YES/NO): NO